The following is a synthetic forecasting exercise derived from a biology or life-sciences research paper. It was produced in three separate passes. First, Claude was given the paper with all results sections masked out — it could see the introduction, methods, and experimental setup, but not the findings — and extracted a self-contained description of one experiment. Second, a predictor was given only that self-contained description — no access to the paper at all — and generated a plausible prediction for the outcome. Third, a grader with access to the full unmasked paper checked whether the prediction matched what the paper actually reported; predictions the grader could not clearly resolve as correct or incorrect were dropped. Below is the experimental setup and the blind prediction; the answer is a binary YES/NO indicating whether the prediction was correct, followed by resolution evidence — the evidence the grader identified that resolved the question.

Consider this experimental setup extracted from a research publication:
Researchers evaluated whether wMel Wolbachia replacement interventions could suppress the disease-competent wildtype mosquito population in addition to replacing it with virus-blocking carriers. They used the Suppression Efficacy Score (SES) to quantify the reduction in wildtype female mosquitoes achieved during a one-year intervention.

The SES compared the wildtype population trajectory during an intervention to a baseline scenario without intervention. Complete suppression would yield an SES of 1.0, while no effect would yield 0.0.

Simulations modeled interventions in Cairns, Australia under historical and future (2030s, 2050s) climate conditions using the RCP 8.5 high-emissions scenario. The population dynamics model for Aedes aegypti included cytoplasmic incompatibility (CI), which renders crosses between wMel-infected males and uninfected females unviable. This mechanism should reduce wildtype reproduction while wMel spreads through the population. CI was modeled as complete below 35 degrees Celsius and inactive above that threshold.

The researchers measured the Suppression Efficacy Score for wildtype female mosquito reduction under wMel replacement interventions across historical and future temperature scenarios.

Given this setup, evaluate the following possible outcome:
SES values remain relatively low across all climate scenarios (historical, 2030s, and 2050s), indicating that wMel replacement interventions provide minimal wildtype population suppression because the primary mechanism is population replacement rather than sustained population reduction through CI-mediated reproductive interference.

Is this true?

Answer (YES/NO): NO